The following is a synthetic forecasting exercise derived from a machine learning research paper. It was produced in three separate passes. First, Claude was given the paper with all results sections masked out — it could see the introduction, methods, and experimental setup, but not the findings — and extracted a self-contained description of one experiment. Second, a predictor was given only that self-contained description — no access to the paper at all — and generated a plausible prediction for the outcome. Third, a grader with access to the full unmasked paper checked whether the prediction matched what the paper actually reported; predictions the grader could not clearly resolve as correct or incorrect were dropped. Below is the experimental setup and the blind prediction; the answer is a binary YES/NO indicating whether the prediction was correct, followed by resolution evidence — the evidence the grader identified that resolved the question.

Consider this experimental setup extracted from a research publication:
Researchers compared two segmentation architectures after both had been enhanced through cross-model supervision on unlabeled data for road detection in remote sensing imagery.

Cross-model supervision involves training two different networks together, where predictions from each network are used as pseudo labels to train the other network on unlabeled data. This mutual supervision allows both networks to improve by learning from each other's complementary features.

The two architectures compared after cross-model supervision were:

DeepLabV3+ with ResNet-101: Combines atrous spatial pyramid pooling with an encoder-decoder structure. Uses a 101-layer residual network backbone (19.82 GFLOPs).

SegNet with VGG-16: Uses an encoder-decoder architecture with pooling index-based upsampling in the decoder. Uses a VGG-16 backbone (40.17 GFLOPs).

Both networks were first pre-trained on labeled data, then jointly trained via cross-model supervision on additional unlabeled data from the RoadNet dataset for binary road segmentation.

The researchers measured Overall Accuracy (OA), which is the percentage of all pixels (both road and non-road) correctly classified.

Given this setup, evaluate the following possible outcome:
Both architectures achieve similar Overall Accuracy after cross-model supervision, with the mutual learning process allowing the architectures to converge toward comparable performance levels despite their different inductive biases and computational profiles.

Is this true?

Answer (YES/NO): YES